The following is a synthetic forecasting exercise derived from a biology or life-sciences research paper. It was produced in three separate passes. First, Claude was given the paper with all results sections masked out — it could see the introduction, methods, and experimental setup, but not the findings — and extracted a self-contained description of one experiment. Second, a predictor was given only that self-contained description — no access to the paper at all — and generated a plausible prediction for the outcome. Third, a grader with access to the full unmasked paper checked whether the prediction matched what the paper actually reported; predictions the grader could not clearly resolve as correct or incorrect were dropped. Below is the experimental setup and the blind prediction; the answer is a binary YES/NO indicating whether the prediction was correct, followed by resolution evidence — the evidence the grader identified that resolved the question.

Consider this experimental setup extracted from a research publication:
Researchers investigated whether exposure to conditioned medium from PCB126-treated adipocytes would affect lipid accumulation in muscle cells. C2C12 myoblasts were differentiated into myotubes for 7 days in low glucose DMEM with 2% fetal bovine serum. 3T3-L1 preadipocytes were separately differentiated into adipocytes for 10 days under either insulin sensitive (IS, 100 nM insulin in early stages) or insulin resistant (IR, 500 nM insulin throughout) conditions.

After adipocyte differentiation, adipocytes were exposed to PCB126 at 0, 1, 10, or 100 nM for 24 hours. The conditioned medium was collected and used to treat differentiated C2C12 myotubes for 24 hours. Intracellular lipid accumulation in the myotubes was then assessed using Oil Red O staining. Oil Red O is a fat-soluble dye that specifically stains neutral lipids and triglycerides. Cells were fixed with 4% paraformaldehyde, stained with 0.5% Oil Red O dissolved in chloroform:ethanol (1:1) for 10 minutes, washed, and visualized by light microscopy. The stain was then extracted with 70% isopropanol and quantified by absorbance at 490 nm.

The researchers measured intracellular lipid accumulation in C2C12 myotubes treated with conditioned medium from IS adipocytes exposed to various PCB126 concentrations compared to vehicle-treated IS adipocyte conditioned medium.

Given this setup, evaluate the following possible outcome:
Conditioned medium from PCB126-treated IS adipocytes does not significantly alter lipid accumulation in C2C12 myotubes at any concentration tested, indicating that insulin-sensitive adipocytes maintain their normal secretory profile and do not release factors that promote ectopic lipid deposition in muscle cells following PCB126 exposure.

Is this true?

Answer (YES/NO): YES